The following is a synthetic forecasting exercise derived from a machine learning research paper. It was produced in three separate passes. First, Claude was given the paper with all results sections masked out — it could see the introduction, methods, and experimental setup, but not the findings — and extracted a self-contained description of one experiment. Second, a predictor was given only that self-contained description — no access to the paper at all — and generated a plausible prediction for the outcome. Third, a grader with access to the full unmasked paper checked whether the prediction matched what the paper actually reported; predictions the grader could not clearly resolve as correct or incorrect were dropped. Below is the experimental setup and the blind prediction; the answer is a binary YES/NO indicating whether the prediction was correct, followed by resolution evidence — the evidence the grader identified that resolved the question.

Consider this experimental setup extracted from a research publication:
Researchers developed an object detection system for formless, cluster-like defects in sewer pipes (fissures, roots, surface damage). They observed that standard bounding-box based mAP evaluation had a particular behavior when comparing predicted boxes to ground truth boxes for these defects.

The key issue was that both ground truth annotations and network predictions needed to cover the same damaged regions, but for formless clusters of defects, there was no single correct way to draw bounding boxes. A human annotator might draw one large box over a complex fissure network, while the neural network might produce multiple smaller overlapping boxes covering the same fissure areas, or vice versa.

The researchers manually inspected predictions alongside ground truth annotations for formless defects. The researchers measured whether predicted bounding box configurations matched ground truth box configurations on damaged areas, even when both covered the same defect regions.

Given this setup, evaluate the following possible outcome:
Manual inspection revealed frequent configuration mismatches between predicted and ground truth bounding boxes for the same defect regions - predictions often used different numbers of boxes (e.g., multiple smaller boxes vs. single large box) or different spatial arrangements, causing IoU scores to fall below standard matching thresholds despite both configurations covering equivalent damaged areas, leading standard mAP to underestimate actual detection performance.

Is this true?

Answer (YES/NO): YES